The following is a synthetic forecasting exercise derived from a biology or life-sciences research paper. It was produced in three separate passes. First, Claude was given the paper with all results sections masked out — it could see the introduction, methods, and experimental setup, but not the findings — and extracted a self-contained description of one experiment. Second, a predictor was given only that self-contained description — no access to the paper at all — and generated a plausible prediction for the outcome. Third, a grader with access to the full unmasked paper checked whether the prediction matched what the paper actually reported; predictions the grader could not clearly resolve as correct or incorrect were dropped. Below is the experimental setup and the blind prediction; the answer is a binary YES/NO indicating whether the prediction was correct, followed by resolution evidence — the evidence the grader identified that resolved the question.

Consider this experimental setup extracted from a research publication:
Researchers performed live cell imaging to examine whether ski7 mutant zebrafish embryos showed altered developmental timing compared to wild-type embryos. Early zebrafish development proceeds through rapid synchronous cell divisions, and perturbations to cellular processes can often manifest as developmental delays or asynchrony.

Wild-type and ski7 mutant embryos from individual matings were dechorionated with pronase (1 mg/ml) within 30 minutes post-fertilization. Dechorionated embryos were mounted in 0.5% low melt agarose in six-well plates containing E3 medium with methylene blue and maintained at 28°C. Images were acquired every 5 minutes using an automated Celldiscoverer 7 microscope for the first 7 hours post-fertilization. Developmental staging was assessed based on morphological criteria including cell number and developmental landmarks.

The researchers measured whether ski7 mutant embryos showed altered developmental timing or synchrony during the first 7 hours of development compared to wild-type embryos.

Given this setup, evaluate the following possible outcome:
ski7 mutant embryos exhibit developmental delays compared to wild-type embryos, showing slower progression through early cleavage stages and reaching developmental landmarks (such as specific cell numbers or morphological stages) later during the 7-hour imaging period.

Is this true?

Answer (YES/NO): NO